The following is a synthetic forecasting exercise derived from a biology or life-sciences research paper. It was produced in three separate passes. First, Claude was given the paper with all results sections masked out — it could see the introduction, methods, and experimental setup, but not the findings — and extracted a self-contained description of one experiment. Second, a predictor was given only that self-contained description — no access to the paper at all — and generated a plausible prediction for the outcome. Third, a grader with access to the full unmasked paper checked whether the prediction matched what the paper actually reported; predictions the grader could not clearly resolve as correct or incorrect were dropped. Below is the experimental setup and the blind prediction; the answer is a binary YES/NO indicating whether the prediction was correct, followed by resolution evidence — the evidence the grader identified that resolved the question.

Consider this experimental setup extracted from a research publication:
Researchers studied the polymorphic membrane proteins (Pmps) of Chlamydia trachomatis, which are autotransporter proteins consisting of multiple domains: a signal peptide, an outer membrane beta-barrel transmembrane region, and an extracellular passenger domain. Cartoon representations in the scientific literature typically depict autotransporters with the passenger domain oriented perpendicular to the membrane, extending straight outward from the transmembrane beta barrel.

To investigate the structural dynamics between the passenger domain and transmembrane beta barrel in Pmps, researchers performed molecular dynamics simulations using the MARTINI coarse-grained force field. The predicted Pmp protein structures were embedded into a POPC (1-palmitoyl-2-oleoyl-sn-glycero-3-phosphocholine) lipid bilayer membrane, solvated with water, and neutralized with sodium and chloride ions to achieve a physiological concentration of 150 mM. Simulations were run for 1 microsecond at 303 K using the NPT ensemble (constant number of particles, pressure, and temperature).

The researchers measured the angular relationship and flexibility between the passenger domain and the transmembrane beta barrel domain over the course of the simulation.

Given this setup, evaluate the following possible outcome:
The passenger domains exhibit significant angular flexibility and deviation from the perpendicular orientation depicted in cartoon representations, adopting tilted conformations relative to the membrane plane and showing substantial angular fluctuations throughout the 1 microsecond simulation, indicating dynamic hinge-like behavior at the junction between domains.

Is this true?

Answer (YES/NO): YES